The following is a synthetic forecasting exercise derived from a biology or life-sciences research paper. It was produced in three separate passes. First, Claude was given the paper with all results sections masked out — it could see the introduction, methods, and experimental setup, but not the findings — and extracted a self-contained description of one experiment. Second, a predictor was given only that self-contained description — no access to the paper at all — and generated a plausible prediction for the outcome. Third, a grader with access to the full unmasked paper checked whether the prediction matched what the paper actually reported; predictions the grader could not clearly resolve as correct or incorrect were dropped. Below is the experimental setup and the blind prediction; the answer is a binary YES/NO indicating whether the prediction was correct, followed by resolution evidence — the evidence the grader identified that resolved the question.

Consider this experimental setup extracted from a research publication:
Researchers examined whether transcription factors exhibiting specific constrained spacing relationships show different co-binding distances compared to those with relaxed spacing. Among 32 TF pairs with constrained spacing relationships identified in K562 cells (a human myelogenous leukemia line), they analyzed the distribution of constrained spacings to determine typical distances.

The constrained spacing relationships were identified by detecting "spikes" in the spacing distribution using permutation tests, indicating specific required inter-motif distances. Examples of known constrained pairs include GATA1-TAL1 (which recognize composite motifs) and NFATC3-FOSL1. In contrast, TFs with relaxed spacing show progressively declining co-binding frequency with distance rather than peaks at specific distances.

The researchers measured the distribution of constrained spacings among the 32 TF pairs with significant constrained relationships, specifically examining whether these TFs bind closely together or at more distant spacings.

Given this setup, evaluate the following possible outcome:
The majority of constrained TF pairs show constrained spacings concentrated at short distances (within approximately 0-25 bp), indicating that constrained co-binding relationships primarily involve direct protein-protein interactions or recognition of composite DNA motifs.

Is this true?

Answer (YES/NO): YES